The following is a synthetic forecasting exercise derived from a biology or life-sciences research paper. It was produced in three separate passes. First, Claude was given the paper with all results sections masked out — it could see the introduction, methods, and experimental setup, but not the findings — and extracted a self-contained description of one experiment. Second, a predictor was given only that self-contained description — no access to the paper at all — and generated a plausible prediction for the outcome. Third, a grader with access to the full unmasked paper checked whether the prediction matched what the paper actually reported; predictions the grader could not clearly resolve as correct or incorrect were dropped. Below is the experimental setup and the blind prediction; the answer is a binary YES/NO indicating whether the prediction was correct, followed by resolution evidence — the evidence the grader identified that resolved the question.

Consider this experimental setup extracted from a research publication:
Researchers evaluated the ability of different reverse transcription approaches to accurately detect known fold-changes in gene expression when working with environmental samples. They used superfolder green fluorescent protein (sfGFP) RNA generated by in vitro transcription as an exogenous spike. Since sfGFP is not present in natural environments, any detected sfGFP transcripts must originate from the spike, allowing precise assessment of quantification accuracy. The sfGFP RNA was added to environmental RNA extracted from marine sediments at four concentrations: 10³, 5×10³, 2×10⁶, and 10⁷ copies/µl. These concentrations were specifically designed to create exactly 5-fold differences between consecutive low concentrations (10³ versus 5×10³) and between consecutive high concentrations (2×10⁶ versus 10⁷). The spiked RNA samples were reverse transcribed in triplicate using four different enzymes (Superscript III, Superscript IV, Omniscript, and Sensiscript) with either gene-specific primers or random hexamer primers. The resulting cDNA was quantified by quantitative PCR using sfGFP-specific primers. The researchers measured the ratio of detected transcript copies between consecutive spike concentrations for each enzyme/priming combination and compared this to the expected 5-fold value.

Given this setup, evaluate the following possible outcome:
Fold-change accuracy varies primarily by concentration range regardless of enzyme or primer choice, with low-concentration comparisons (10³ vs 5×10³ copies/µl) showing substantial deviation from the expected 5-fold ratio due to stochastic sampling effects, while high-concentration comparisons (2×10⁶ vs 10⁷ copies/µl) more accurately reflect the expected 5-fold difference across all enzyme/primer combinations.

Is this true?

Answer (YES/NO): NO